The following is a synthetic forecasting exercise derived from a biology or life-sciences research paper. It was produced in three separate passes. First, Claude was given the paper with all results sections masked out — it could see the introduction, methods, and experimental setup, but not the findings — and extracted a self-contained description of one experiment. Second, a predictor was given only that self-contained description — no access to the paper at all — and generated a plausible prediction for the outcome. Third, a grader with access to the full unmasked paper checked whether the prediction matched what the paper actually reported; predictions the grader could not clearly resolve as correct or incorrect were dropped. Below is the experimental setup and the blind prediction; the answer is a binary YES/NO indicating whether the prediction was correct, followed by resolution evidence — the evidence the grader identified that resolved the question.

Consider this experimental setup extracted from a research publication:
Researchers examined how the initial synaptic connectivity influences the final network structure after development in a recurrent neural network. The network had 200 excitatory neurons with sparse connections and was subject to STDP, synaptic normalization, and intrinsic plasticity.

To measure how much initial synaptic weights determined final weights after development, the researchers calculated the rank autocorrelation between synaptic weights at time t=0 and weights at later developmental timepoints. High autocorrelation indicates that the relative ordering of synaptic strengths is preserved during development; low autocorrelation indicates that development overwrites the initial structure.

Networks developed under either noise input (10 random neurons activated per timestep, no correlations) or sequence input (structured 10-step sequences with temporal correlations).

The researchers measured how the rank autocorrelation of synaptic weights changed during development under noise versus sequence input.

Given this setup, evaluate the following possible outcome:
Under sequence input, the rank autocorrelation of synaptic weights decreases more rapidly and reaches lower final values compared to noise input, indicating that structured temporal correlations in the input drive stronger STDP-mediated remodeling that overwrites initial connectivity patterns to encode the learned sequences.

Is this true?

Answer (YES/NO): YES